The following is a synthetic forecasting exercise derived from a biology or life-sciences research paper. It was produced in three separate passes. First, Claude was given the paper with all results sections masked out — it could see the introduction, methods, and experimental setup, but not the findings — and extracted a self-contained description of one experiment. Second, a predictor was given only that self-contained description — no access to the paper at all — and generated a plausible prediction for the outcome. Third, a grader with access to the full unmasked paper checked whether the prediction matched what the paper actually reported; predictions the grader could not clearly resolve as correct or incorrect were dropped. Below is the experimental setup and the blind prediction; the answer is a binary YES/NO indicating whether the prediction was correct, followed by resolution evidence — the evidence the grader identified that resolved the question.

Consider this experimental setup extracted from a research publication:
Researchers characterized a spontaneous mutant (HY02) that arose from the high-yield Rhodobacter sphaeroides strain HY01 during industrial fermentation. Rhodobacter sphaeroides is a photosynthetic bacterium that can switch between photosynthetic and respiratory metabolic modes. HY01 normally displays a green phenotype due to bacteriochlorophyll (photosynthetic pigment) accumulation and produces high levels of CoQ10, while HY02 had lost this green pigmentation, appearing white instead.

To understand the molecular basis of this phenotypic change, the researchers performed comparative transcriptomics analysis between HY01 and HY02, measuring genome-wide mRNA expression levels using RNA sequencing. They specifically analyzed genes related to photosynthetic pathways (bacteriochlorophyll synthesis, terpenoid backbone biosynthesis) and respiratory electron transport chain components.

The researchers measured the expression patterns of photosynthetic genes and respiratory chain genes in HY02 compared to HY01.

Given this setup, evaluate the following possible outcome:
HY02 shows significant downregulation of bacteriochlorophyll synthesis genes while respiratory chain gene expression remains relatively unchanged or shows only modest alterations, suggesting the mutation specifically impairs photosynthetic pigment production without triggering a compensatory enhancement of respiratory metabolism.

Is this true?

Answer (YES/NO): NO